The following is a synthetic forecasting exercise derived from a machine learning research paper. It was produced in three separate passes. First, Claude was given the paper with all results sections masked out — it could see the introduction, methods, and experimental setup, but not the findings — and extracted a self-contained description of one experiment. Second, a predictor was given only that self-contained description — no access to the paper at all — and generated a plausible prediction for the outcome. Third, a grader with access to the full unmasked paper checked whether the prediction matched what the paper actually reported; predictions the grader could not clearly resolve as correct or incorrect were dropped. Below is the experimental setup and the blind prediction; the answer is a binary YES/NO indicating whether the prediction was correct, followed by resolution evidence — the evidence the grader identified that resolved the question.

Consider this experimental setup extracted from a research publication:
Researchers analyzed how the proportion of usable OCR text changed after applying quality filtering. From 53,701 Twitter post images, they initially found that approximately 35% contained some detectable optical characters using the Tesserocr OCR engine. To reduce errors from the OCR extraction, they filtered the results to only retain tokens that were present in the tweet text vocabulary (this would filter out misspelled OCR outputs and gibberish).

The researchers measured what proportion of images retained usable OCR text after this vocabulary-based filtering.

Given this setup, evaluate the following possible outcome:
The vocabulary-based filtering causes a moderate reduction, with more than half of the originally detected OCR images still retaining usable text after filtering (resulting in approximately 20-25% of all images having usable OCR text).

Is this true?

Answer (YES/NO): NO